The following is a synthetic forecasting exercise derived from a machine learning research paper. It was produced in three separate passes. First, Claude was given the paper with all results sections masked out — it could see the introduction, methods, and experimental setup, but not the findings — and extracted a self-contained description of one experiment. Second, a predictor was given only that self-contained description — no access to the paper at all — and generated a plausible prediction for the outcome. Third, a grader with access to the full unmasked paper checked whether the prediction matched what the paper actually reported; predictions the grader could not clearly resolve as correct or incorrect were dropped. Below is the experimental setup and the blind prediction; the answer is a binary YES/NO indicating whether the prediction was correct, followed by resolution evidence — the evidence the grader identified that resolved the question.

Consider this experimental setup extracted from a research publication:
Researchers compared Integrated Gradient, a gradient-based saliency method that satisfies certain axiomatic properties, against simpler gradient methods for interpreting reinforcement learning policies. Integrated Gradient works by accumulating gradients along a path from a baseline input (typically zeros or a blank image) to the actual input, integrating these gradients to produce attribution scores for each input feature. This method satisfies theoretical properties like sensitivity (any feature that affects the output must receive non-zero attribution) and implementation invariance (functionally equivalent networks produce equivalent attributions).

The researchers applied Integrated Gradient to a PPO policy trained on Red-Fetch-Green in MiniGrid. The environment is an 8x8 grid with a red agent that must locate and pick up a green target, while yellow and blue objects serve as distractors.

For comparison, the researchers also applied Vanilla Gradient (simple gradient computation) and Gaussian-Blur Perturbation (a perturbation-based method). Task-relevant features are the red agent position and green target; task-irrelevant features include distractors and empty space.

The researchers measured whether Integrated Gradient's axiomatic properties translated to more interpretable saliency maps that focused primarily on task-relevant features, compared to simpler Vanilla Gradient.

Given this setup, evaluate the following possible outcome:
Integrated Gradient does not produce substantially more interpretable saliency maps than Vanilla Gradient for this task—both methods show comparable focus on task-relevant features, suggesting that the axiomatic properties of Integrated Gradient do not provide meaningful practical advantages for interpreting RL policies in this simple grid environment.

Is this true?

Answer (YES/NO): YES